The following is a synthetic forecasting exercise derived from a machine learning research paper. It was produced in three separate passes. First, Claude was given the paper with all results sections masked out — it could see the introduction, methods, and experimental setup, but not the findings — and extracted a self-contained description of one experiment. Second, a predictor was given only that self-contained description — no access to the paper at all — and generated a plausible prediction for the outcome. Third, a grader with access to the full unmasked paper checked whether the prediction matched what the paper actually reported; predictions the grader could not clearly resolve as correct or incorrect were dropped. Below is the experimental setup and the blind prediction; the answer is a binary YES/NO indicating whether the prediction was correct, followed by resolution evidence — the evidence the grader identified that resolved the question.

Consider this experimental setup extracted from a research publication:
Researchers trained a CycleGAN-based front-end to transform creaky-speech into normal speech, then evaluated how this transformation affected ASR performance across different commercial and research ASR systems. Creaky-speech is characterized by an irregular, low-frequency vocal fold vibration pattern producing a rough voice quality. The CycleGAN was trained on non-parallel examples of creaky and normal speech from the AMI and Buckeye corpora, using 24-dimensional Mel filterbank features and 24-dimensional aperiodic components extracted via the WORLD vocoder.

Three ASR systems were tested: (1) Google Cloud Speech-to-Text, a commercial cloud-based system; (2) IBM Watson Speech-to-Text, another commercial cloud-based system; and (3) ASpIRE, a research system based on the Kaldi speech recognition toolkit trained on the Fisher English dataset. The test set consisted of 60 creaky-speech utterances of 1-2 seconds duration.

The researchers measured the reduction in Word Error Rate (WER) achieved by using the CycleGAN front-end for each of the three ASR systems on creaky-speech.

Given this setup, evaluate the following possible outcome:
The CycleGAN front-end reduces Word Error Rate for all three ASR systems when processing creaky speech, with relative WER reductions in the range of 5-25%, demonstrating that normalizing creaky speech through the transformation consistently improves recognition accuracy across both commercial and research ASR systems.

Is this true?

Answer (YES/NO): NO